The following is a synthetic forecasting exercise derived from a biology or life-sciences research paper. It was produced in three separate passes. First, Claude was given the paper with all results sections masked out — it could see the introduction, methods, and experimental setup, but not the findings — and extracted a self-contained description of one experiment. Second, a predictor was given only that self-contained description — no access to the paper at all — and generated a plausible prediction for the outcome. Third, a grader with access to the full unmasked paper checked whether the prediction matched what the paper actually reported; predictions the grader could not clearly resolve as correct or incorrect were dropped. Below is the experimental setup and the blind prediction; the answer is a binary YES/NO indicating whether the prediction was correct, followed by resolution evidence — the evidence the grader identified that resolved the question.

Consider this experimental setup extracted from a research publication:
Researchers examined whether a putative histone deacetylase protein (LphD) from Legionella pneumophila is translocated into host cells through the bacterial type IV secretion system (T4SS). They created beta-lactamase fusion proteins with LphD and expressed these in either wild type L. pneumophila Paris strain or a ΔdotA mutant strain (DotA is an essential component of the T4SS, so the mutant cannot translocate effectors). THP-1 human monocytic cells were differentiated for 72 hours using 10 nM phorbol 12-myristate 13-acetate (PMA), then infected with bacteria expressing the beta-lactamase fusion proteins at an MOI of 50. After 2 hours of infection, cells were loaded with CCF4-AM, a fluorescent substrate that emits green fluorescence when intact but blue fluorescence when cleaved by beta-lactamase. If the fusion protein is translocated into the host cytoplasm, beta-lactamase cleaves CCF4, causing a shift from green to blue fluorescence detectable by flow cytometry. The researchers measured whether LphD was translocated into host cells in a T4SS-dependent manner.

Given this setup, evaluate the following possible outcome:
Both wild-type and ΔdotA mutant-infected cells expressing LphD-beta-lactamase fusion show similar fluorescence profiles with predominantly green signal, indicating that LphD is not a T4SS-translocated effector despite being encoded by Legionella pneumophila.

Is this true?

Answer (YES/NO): NO